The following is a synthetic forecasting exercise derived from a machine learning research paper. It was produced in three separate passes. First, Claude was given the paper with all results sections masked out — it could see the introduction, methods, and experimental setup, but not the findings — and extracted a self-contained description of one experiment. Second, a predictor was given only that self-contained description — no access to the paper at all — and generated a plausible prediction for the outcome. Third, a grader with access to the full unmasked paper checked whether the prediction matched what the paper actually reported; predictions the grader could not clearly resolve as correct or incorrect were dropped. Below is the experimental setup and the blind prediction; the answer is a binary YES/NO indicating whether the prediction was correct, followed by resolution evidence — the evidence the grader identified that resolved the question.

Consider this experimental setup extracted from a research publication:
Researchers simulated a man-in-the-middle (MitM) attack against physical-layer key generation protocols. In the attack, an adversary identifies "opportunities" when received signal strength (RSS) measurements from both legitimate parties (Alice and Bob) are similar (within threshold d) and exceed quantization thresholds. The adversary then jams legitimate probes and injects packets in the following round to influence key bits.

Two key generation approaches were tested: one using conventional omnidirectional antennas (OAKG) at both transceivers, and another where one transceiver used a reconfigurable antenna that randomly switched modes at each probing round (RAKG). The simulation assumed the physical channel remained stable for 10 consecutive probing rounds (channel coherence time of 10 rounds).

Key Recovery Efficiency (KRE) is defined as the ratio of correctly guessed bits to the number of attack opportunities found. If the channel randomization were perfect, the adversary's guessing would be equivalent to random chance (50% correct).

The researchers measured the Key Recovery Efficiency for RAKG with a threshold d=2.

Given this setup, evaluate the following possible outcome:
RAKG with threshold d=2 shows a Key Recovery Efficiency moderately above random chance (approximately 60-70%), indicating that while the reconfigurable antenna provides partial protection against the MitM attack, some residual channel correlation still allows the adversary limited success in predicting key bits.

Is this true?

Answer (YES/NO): NO